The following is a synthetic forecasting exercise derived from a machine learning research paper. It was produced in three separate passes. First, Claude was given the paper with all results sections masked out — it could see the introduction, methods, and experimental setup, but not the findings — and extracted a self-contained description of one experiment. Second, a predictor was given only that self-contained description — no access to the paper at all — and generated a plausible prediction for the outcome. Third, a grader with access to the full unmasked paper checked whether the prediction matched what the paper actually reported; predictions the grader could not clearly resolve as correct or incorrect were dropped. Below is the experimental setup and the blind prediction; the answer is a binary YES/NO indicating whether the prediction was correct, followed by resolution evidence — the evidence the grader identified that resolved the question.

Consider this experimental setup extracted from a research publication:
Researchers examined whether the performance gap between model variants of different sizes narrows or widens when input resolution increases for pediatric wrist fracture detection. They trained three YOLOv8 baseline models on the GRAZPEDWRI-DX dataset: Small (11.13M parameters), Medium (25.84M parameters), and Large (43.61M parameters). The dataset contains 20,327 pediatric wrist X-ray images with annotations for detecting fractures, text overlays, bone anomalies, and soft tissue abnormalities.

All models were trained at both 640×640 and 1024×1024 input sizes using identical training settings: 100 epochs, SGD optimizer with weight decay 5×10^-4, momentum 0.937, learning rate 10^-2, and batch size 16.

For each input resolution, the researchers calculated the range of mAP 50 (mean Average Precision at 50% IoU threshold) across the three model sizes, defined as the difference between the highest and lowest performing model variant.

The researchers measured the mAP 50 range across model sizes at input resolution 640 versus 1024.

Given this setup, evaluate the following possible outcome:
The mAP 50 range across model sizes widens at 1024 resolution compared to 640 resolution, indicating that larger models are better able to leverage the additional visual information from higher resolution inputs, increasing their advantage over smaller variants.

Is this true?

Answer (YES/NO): NO